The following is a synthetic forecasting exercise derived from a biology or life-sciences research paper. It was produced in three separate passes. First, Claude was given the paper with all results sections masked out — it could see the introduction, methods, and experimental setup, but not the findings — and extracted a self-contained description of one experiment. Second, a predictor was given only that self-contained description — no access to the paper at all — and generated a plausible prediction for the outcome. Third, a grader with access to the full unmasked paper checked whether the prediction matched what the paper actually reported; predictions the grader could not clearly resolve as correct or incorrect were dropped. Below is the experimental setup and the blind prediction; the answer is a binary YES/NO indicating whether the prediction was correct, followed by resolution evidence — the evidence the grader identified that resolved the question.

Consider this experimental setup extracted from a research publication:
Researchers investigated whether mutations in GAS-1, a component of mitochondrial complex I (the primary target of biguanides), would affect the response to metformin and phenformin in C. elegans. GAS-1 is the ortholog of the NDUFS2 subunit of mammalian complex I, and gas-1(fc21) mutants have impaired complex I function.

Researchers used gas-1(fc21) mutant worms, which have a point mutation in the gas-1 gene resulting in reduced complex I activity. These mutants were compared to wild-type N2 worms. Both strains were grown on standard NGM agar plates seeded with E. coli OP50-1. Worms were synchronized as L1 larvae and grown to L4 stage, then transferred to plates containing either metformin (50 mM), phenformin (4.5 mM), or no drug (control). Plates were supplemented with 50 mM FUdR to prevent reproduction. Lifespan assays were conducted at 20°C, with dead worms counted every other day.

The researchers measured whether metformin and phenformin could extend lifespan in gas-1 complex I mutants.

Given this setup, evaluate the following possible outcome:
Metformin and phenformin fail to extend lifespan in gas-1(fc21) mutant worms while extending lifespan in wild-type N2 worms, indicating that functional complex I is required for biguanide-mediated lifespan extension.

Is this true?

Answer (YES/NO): YES